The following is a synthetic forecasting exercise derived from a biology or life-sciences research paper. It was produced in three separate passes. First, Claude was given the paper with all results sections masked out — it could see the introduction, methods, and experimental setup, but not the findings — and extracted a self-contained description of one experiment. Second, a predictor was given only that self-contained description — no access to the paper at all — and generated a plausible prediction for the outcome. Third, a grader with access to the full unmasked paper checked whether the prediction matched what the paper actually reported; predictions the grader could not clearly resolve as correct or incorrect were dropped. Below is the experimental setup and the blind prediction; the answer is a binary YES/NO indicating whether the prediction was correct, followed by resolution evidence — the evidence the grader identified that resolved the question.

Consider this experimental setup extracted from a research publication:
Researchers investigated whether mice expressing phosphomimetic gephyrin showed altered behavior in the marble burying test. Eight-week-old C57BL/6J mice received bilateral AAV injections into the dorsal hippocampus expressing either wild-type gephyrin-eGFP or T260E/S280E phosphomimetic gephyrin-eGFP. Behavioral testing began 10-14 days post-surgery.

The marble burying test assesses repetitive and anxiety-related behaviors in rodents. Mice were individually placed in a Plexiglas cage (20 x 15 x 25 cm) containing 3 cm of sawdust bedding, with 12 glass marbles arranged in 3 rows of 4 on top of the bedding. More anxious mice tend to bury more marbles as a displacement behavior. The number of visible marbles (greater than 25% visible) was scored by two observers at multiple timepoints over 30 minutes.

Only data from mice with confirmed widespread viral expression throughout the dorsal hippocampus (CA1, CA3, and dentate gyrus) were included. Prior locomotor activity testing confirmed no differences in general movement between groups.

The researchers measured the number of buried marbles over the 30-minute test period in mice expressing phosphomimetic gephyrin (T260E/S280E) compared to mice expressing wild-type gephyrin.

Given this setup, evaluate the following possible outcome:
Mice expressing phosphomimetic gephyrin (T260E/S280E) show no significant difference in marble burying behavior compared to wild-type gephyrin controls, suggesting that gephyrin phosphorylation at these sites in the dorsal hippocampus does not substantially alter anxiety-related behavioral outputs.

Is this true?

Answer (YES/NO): NO